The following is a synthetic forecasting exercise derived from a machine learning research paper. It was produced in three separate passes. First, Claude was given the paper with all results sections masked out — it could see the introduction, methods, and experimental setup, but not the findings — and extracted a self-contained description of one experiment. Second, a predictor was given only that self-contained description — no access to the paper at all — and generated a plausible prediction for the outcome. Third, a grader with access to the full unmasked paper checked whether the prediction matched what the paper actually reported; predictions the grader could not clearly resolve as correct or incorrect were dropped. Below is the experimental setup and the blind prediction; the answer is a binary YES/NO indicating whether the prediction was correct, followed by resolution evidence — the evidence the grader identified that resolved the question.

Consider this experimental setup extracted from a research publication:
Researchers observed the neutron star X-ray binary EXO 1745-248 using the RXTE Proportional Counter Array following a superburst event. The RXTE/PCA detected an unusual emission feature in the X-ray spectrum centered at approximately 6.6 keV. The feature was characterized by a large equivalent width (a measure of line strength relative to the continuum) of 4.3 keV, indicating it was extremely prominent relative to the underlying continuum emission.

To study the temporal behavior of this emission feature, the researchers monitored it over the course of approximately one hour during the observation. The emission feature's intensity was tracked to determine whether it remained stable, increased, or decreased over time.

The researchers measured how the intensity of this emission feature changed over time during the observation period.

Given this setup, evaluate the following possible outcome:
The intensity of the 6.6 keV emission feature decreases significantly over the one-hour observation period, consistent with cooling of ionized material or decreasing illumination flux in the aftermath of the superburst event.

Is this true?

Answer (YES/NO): YES